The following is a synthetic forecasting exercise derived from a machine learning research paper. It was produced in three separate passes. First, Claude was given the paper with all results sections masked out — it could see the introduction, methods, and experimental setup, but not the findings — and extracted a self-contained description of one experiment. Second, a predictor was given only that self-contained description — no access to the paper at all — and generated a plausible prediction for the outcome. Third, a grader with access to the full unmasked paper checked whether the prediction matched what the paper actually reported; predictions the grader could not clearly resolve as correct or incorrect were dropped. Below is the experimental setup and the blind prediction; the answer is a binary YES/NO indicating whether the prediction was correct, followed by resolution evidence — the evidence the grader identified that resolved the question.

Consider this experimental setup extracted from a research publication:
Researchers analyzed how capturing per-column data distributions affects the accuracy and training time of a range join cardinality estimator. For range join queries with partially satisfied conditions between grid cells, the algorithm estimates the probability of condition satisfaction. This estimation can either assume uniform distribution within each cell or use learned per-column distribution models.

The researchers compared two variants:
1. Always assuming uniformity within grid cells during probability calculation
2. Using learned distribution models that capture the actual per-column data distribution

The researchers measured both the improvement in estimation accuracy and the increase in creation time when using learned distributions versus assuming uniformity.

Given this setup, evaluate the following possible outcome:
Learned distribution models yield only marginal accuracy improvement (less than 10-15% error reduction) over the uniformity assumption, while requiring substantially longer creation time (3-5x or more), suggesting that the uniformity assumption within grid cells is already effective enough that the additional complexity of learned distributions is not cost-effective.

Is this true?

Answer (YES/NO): YES